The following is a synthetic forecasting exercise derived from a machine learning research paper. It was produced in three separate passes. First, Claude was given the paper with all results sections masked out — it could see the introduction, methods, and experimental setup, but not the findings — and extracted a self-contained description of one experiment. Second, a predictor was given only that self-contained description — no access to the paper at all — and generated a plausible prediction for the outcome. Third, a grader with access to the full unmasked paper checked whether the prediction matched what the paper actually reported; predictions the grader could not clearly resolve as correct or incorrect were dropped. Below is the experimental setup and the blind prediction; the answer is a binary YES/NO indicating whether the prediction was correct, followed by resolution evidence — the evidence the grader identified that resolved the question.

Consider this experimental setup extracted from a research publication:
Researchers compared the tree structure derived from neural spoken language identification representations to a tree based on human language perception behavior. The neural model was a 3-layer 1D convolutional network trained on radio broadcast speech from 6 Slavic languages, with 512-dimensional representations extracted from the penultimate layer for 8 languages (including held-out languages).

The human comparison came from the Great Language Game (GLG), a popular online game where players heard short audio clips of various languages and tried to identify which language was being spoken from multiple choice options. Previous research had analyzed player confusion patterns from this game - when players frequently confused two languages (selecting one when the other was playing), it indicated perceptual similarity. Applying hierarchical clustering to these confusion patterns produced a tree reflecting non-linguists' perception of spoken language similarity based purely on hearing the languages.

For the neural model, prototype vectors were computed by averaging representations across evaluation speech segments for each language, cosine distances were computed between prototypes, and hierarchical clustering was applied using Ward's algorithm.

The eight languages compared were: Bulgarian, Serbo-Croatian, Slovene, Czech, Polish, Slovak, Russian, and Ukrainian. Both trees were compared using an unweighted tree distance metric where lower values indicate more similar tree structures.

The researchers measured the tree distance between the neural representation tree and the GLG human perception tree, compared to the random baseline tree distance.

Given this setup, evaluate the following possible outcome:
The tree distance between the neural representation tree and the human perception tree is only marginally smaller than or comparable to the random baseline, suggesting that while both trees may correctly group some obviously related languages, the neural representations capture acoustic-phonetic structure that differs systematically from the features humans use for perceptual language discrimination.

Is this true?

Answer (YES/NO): NO